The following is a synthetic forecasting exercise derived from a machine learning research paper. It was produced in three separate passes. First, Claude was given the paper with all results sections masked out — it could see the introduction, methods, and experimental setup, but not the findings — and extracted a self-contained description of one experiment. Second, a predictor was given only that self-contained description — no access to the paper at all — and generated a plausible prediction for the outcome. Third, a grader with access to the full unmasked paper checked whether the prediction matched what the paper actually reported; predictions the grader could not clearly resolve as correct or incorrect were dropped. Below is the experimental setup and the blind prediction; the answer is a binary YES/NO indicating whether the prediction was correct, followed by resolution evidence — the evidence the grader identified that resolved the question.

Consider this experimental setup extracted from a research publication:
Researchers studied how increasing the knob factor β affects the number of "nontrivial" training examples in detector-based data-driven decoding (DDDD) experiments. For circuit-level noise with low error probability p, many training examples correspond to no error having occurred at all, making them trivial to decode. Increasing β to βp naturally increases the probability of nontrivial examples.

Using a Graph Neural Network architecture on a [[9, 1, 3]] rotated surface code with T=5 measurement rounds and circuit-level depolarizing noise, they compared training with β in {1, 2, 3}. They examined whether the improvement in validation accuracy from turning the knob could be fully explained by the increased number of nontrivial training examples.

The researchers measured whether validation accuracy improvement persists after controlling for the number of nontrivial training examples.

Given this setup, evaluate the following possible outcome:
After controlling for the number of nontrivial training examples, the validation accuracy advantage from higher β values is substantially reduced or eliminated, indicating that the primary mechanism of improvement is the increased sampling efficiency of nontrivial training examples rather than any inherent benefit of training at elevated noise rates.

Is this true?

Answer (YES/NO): NO